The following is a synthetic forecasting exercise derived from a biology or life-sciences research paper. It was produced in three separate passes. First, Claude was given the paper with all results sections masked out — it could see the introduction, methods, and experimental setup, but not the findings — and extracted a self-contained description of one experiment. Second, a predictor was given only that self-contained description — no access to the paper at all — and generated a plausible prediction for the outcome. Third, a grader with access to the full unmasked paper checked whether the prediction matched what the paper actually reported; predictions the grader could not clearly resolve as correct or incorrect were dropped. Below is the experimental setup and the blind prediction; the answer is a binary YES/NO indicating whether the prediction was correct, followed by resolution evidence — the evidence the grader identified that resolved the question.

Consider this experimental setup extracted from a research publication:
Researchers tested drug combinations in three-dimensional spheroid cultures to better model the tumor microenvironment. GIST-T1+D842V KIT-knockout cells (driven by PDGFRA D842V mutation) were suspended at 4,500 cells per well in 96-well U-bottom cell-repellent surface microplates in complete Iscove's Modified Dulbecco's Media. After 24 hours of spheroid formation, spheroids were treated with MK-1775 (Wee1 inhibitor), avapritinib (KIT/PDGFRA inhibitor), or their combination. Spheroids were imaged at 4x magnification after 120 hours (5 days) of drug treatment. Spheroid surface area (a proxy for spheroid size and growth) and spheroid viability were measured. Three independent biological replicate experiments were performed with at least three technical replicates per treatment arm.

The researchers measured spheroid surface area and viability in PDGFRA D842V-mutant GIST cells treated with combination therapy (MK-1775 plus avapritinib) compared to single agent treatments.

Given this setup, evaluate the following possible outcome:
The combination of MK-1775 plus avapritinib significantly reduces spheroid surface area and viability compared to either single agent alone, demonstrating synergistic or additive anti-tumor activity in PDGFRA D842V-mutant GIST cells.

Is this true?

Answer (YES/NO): YES